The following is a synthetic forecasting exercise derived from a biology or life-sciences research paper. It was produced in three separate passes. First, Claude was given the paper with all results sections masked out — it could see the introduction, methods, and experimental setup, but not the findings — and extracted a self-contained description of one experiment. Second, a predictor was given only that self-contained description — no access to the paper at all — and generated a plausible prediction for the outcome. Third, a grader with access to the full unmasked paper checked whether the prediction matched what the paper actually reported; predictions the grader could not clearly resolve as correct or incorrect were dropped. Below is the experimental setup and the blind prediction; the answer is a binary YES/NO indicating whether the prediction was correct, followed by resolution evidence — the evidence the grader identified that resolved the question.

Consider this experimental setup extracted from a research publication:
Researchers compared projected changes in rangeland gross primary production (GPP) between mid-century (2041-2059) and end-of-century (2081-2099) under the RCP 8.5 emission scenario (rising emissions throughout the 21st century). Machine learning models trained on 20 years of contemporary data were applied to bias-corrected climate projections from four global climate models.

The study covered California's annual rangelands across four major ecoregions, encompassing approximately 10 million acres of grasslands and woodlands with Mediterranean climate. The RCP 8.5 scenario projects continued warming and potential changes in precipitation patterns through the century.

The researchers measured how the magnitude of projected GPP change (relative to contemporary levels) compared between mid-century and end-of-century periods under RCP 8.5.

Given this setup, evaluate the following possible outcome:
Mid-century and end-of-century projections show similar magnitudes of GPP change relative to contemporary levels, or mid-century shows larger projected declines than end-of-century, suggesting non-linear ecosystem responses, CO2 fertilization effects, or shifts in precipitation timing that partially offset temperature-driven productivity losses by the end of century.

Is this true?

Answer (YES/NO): NO